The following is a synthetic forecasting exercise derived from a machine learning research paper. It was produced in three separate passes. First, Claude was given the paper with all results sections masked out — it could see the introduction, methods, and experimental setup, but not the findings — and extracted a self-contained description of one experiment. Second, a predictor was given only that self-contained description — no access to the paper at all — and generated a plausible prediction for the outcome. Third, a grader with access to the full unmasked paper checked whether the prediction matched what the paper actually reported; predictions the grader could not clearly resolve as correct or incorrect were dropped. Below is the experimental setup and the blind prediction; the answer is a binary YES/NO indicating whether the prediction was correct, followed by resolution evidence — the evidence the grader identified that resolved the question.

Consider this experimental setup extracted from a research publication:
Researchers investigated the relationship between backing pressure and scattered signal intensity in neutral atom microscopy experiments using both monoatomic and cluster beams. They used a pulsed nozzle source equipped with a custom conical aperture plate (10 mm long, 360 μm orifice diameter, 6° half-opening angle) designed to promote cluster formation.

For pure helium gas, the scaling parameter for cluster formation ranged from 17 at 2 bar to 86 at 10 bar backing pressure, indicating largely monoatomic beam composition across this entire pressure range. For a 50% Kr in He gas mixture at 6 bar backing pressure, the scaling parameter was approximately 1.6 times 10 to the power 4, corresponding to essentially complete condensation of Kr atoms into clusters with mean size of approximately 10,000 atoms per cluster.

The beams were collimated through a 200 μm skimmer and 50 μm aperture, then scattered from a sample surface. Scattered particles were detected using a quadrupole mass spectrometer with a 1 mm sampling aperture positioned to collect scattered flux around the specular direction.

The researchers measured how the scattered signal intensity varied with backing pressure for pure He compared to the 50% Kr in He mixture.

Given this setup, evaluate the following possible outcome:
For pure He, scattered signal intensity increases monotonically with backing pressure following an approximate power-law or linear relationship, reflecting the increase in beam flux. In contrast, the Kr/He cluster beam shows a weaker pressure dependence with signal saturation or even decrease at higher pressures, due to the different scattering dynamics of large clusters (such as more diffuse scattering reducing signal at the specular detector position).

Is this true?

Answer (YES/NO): NO